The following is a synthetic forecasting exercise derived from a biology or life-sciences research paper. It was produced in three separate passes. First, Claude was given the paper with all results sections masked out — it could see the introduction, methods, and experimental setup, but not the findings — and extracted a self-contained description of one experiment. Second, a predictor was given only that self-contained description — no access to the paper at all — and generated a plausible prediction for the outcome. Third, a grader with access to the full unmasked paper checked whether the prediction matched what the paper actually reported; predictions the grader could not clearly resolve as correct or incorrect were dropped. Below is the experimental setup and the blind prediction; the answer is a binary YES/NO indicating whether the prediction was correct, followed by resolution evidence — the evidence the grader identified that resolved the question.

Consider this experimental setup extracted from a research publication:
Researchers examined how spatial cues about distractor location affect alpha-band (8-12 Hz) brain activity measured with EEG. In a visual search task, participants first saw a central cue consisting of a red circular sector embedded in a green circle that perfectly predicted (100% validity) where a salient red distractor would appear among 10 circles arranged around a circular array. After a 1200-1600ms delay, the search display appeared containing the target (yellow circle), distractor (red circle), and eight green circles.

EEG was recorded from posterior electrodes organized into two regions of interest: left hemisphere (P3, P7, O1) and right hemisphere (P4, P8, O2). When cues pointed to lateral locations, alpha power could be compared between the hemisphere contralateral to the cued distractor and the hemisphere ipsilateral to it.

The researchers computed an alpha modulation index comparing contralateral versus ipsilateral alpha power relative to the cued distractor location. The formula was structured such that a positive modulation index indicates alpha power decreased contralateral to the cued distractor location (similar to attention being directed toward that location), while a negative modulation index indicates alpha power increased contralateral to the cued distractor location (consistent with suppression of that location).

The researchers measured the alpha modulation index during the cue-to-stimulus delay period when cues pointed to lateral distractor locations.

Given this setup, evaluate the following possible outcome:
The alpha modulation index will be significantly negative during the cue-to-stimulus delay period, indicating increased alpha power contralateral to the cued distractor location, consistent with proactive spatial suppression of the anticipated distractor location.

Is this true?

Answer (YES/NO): YES